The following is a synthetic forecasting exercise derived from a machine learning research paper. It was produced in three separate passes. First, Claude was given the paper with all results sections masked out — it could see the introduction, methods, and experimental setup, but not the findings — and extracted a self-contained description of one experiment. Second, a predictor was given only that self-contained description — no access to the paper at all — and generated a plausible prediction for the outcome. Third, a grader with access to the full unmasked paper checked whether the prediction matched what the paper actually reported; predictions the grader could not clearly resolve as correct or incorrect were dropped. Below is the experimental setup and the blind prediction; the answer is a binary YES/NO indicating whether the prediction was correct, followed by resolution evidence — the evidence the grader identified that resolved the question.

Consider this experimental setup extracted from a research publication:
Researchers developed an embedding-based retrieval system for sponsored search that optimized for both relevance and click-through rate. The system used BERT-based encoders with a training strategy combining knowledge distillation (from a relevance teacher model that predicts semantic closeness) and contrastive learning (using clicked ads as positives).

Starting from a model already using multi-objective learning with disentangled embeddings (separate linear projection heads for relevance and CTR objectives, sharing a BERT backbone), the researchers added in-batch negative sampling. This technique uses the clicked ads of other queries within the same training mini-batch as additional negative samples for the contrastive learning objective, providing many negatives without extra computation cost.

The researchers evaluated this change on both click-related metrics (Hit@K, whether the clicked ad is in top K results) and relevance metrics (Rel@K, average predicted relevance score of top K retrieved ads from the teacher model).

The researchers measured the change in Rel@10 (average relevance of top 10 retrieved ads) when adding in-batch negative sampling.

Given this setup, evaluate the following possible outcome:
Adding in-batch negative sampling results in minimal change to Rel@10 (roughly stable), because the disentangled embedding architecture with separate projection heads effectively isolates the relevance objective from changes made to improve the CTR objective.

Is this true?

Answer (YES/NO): NO